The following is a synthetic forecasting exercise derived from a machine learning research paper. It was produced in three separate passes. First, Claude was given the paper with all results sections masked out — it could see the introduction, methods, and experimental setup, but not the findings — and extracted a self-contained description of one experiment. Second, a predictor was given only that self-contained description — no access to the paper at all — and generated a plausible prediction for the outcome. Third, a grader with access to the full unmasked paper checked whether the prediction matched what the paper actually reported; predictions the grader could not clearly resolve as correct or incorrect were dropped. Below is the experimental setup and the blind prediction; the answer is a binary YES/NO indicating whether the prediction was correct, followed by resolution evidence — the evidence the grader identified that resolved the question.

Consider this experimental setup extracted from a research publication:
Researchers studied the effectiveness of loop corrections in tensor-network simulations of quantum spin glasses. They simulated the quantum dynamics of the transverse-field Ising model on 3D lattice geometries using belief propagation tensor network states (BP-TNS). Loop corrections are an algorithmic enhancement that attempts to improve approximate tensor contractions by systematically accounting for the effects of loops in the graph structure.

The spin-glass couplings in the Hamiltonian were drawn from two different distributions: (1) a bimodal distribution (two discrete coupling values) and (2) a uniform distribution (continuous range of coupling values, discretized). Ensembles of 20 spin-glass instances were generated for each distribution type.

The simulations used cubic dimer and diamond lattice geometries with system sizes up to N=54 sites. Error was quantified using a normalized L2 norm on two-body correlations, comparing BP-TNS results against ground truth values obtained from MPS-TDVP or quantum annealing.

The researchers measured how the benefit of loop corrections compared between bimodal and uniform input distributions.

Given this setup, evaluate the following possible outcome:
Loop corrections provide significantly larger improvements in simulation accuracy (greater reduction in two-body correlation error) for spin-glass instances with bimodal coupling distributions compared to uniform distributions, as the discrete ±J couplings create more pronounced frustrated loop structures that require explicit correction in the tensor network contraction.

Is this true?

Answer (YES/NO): NO